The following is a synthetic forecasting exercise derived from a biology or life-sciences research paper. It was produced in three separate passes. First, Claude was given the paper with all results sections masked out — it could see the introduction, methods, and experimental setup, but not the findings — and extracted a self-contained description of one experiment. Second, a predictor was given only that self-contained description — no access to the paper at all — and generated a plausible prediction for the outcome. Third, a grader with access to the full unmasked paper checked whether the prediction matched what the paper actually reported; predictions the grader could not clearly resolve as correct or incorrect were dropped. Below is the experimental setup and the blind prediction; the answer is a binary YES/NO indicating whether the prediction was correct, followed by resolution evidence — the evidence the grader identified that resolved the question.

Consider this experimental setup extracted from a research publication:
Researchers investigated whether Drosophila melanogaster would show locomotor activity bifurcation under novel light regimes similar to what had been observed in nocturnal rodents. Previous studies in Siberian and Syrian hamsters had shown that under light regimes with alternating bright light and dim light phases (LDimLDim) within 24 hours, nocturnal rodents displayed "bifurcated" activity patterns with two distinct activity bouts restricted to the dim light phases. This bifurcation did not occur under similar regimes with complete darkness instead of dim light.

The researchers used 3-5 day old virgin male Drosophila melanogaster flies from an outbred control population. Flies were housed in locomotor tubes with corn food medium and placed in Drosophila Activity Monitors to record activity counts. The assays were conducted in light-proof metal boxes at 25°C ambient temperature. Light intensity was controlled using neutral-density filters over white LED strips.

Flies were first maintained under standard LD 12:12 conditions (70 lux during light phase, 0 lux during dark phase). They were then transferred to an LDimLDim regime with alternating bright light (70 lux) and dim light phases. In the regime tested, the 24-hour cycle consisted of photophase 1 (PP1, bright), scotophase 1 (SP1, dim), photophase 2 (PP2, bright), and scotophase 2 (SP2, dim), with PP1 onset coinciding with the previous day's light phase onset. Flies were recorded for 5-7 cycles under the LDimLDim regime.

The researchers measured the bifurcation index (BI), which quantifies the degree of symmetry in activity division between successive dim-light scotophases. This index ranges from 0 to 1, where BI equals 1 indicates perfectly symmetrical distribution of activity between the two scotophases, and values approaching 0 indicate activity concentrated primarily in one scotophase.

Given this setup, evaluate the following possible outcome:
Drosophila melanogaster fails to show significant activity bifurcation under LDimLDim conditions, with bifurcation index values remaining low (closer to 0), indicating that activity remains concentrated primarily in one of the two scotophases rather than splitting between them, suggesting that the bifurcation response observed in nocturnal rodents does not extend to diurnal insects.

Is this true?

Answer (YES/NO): NO